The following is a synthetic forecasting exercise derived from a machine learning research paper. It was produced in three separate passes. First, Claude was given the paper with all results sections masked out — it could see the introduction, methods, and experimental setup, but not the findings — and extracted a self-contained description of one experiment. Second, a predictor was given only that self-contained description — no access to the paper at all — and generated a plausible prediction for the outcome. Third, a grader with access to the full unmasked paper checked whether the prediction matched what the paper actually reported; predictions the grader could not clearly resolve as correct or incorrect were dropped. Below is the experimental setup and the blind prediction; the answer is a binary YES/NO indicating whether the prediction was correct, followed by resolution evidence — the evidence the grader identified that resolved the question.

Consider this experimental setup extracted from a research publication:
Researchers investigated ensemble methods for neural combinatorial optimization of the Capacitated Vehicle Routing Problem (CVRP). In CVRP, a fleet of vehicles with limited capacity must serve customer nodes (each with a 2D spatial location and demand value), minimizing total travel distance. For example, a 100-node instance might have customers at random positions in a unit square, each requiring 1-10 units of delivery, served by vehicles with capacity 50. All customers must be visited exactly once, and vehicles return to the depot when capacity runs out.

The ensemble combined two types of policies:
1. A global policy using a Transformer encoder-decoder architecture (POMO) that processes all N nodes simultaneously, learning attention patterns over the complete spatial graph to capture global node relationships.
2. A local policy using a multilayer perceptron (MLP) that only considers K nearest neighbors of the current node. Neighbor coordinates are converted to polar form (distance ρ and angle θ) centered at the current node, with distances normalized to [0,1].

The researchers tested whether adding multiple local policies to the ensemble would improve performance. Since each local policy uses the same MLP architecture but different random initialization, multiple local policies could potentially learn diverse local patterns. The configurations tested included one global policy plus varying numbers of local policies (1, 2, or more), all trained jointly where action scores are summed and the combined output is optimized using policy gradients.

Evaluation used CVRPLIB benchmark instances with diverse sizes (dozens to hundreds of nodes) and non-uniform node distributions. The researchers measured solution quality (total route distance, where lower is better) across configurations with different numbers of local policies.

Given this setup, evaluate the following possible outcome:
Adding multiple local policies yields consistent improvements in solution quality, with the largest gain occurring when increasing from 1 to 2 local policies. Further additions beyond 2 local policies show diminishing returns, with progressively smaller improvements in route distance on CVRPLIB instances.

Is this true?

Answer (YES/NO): NO